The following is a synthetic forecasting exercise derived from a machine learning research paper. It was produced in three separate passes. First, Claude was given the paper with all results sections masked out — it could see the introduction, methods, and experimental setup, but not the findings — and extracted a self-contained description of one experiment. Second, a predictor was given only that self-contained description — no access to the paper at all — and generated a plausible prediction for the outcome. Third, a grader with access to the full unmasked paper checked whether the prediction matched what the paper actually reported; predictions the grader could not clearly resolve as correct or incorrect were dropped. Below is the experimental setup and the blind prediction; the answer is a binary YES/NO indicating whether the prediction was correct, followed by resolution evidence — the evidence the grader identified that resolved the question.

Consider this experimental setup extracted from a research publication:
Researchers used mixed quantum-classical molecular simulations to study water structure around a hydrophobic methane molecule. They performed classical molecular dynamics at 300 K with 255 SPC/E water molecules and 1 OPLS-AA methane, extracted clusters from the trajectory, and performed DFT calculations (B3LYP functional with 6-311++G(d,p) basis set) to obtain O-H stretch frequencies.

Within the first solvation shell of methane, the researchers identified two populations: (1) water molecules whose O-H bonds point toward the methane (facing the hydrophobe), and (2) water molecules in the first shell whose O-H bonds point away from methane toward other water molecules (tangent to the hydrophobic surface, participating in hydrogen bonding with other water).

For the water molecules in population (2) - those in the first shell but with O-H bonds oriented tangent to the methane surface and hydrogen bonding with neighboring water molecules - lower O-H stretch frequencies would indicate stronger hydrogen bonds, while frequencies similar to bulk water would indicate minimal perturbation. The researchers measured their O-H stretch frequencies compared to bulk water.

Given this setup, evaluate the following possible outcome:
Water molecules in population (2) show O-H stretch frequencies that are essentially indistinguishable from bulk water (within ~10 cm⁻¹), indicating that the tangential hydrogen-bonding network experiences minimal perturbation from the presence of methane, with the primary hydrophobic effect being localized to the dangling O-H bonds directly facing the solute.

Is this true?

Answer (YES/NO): NO